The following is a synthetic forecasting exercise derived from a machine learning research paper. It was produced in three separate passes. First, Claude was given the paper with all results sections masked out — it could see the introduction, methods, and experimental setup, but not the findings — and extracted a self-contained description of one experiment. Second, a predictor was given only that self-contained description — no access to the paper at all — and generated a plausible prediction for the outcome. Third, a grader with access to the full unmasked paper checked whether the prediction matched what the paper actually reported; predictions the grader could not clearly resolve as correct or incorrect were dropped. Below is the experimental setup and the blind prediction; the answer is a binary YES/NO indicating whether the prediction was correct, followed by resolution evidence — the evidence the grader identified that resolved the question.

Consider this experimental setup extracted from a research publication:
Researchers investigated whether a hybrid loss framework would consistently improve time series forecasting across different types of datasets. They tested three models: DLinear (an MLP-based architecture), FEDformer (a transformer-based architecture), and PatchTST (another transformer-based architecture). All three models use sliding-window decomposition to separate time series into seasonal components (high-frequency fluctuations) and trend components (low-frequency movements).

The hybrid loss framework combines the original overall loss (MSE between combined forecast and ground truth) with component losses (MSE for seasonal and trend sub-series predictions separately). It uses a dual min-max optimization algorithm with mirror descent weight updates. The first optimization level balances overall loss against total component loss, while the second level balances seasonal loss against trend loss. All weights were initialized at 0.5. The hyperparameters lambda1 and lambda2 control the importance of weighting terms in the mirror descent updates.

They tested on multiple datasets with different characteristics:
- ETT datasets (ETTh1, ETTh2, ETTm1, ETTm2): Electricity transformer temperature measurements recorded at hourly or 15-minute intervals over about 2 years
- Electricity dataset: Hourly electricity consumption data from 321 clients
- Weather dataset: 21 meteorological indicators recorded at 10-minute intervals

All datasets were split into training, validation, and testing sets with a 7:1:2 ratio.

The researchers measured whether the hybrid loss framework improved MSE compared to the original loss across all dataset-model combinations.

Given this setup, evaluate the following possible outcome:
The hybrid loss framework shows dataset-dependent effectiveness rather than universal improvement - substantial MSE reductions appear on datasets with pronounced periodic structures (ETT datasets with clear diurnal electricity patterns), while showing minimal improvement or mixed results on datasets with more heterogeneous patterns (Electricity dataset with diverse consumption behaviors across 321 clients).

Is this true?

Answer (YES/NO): NO